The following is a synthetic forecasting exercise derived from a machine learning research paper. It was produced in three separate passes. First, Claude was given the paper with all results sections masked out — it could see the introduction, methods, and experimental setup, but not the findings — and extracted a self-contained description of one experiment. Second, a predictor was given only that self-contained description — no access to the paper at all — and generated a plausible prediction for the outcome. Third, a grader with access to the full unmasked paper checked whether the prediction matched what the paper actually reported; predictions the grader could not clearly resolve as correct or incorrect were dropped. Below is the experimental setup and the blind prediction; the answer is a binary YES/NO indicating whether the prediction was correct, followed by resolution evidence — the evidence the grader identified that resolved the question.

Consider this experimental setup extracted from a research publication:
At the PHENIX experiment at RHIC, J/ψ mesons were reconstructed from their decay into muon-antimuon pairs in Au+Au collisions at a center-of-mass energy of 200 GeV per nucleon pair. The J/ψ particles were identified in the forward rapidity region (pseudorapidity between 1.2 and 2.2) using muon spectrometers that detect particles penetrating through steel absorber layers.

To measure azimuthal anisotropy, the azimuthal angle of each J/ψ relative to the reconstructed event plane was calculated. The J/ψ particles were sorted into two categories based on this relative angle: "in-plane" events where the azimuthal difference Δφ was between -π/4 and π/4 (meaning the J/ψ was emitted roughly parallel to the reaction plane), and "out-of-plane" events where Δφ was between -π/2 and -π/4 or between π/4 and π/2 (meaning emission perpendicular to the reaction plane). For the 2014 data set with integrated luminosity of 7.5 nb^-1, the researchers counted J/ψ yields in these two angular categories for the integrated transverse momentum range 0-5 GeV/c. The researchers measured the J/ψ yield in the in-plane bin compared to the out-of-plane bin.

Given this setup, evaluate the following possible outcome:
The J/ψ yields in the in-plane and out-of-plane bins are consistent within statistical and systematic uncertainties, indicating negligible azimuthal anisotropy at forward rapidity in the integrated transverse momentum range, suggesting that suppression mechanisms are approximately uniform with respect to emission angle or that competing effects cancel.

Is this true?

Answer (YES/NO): YES